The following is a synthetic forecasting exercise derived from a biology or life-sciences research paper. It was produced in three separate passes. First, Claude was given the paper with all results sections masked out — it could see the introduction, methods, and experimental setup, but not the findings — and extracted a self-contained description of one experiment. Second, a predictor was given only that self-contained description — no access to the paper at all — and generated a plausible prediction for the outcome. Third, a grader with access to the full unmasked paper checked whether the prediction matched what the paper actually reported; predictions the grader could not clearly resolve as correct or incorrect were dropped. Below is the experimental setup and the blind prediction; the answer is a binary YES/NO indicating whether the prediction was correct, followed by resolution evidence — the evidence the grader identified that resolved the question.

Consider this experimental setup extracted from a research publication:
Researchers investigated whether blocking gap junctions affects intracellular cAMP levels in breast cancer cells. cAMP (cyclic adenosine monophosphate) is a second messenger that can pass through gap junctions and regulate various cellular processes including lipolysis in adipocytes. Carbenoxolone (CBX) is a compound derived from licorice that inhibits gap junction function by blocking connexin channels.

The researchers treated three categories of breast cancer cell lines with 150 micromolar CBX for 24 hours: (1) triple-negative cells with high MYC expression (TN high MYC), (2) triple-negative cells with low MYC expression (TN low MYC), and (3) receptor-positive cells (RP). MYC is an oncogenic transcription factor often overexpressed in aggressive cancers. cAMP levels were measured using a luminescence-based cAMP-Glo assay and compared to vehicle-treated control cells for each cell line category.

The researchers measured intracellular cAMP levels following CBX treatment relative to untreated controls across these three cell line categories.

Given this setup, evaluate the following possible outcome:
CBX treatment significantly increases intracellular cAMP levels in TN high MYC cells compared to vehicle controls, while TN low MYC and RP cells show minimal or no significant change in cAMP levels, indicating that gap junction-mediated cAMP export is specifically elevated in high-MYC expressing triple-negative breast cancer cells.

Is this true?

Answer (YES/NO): NO